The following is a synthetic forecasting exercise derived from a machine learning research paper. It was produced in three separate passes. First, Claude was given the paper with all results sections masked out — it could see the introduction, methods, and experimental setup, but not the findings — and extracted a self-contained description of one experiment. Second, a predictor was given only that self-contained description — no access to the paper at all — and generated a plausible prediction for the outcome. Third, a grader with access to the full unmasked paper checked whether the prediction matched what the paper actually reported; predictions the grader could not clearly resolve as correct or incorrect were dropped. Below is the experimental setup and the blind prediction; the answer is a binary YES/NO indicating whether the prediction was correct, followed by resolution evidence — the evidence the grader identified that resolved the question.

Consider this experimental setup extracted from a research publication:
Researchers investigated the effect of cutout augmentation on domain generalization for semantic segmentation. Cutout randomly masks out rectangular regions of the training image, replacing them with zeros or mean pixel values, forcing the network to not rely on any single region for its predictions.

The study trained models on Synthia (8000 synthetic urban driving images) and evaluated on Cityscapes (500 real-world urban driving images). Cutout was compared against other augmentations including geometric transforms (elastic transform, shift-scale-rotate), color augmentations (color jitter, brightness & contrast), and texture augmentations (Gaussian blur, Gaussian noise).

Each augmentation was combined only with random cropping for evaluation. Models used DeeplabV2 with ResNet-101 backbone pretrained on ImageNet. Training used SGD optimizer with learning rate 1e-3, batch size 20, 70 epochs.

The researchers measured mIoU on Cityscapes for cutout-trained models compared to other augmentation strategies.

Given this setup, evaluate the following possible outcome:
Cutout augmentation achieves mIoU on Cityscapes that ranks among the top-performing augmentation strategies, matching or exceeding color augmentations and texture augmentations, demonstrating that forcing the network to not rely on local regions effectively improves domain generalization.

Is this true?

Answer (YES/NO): NO